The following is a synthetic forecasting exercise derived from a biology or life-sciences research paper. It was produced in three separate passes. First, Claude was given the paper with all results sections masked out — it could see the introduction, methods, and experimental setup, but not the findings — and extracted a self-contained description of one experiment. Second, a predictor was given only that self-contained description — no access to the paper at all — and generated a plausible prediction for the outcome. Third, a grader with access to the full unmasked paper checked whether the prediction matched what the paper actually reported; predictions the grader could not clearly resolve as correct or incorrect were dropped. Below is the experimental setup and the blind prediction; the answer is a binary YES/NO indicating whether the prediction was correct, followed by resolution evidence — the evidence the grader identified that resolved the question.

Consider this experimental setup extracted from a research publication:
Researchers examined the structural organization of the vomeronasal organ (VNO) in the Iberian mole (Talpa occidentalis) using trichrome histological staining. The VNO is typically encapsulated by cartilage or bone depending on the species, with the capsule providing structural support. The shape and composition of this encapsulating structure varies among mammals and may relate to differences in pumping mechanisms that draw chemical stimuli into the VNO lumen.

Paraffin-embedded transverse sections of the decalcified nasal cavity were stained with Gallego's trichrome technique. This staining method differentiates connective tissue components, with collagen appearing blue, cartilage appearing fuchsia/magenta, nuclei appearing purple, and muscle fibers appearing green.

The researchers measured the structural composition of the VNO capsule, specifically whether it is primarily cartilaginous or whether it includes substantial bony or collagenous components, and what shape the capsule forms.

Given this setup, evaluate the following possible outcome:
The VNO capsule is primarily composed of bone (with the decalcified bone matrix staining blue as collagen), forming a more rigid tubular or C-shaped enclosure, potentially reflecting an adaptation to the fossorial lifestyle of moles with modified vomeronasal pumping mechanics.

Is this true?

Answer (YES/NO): NO